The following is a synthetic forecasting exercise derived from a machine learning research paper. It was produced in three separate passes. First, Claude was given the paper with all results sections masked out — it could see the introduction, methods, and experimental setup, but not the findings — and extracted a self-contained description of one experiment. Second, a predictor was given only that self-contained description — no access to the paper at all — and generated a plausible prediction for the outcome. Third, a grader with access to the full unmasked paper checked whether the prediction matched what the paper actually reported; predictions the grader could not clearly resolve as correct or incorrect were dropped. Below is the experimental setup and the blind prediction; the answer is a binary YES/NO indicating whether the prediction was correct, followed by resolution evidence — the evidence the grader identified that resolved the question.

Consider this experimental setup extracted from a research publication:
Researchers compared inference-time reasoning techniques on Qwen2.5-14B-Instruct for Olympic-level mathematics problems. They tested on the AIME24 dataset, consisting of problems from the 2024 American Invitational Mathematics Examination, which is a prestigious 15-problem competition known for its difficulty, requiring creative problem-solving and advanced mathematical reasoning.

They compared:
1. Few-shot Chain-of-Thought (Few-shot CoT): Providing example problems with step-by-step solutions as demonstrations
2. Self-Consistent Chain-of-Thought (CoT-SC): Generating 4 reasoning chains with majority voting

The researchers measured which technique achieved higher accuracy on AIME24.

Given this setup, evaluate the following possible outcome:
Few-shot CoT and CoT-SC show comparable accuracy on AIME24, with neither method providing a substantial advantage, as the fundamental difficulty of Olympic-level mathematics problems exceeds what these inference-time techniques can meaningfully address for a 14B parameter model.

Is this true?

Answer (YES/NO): YES